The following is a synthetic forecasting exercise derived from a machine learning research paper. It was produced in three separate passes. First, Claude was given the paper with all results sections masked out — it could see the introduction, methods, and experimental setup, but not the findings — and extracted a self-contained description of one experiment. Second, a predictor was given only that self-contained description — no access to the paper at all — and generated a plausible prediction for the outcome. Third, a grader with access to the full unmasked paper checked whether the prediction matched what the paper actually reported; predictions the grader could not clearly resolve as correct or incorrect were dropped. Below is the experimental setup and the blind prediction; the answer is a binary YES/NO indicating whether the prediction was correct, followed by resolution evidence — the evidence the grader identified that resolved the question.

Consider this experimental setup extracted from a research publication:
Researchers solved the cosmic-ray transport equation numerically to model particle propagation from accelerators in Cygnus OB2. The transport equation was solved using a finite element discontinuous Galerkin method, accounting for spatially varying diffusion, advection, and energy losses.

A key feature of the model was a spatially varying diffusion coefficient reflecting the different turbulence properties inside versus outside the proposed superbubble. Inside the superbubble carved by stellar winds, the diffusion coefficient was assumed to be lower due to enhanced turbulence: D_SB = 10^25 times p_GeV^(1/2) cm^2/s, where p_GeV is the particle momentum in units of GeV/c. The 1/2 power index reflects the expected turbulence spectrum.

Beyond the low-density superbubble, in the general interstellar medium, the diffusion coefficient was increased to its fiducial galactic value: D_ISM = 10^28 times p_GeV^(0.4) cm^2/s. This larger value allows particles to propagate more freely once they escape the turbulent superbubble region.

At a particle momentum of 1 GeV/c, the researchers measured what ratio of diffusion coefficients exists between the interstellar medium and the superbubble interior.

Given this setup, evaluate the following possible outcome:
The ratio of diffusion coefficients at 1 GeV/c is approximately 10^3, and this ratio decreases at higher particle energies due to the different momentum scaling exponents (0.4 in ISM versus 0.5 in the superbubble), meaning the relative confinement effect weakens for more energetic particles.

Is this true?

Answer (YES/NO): YES